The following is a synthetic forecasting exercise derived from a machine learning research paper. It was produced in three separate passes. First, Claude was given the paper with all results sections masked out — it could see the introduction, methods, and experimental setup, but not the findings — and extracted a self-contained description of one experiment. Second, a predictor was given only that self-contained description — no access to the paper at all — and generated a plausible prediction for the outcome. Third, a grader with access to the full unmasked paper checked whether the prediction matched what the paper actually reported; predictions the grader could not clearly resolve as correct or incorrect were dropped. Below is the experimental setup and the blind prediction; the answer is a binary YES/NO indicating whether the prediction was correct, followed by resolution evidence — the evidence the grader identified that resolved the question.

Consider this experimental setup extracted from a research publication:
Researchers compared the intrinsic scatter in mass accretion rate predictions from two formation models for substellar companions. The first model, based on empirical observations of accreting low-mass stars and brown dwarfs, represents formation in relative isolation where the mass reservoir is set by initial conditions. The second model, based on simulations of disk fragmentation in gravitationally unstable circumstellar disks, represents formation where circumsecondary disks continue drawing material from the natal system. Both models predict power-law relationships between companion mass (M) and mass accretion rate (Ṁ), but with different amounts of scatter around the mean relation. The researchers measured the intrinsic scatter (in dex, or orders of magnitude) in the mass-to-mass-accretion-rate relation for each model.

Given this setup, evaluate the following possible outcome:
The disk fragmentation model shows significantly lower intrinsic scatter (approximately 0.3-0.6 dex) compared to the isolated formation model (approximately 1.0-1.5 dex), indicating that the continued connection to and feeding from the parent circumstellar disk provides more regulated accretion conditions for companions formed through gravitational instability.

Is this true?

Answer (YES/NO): NO